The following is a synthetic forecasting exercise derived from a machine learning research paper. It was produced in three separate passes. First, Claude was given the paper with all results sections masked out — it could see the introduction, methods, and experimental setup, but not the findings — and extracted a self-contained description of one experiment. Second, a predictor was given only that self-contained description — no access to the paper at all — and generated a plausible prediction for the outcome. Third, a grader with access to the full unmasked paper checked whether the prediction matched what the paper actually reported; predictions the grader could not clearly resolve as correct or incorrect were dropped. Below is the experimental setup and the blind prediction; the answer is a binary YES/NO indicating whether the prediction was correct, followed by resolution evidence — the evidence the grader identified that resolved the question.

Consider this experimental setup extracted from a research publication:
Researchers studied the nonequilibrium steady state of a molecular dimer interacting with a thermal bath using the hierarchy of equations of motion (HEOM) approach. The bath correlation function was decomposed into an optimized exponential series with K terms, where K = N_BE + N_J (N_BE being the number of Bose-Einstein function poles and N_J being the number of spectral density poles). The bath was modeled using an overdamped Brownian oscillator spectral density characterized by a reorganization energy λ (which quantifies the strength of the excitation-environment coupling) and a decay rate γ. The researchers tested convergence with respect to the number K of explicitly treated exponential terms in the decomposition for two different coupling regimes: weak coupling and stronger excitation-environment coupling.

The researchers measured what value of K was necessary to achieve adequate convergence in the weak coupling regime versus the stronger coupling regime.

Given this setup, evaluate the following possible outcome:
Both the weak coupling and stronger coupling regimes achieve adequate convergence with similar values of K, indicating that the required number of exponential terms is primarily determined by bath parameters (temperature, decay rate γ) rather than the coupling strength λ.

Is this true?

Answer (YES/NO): NO